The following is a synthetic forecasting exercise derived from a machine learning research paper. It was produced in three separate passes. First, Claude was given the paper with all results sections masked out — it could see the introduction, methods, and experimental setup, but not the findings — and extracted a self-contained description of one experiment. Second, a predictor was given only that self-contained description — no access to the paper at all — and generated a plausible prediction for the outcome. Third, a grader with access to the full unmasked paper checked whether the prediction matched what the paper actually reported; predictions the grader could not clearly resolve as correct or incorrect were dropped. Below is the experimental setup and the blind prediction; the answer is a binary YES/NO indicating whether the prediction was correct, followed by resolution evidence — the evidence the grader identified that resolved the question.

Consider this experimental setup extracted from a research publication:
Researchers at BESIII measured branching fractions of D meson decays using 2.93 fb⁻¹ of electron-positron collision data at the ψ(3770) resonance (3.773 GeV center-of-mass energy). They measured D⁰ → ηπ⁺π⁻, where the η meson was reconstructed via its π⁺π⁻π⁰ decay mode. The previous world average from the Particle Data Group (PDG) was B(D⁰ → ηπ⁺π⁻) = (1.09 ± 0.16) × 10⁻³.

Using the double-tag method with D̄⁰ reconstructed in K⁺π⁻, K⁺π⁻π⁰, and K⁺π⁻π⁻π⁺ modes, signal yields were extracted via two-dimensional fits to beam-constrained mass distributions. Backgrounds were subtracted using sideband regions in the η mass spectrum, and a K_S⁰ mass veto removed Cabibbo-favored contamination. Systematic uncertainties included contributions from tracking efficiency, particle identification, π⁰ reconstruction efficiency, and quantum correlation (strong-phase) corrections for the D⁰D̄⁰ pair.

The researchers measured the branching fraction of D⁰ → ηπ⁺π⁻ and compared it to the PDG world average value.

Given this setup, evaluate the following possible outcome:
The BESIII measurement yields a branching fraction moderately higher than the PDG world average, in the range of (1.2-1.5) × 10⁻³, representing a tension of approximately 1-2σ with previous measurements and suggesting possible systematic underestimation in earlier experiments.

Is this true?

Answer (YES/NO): NO